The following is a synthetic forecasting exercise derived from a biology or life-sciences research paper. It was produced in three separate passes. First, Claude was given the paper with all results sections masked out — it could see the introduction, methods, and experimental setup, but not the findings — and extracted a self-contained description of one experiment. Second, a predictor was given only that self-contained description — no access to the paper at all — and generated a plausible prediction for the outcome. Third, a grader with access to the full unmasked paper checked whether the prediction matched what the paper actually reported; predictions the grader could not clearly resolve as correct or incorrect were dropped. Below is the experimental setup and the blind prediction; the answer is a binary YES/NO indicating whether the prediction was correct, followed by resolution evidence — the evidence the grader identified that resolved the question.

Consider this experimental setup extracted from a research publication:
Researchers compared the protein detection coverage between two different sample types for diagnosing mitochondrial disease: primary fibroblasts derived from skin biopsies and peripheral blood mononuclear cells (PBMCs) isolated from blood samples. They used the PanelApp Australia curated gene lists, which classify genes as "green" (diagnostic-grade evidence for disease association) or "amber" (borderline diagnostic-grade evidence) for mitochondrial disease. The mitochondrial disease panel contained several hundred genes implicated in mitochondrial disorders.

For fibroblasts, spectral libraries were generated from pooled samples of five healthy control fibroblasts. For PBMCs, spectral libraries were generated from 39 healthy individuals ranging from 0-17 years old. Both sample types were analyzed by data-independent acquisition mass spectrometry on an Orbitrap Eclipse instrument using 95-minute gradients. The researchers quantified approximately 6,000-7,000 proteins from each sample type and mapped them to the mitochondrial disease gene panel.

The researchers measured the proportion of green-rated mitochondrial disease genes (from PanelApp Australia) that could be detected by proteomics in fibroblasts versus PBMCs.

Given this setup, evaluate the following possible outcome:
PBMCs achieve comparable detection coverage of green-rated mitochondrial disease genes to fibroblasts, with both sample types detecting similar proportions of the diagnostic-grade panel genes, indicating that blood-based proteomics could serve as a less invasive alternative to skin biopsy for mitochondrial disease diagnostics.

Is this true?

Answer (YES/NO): YES